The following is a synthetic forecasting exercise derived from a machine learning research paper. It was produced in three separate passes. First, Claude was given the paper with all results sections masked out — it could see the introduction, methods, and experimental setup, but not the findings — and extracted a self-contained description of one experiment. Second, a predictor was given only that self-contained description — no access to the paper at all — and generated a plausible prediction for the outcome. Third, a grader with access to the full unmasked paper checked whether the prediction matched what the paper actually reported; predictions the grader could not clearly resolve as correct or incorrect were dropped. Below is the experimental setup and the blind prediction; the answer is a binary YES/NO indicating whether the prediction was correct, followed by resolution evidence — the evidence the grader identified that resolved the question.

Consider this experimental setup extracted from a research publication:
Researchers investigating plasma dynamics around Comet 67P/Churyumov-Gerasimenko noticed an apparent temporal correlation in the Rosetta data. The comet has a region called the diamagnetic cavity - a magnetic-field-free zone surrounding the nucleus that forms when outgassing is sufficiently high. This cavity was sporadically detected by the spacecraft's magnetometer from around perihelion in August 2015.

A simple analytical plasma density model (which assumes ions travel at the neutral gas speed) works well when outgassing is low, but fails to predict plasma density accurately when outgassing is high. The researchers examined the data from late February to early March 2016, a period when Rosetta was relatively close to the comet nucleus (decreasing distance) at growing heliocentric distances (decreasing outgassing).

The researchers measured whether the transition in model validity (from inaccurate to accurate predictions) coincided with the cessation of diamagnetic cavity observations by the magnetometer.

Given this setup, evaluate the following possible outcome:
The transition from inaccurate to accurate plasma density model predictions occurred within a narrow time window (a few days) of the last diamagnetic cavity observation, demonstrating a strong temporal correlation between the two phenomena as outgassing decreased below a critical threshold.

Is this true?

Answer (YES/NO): NO